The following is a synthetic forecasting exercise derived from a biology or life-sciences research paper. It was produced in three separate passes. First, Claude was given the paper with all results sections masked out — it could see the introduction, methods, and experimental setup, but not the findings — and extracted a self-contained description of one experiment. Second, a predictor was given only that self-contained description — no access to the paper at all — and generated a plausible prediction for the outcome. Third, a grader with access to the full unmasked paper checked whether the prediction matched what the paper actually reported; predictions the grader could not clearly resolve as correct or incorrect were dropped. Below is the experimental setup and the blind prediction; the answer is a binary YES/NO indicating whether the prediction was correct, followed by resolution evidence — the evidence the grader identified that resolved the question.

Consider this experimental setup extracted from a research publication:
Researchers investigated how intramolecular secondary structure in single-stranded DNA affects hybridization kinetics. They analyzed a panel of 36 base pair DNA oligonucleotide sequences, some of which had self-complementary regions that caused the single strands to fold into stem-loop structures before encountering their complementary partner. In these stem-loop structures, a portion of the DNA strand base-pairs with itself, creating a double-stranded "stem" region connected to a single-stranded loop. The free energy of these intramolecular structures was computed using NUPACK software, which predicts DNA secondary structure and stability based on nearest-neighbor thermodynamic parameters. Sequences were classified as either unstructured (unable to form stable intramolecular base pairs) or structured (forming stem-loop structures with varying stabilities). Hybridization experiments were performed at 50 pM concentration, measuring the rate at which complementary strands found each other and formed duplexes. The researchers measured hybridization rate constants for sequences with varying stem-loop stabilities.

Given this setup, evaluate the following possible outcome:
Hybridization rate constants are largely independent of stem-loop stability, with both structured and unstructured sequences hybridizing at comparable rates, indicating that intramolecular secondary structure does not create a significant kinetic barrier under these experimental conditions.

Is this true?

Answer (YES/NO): NO